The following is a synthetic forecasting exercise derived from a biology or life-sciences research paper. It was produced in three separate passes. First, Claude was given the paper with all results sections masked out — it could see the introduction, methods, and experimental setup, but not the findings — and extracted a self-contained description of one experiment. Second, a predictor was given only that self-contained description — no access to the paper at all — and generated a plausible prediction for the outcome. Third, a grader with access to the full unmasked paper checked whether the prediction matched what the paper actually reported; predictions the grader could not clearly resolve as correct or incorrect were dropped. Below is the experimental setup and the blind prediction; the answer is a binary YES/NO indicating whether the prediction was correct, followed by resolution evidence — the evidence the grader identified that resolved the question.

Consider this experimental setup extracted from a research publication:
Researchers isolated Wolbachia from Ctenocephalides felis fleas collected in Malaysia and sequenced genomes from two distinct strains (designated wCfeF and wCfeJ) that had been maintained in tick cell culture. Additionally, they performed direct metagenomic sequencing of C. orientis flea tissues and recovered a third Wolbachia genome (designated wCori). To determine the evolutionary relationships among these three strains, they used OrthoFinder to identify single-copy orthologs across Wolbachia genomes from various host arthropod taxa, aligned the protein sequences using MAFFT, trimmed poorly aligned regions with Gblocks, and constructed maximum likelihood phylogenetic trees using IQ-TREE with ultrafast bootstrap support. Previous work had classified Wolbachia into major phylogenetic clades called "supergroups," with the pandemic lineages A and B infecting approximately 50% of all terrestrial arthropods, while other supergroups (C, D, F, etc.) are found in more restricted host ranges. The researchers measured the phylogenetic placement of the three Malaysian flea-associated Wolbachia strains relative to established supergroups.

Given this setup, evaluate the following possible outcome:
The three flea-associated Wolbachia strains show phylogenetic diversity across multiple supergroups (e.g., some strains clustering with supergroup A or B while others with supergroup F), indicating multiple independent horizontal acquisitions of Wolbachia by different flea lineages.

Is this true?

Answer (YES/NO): YES